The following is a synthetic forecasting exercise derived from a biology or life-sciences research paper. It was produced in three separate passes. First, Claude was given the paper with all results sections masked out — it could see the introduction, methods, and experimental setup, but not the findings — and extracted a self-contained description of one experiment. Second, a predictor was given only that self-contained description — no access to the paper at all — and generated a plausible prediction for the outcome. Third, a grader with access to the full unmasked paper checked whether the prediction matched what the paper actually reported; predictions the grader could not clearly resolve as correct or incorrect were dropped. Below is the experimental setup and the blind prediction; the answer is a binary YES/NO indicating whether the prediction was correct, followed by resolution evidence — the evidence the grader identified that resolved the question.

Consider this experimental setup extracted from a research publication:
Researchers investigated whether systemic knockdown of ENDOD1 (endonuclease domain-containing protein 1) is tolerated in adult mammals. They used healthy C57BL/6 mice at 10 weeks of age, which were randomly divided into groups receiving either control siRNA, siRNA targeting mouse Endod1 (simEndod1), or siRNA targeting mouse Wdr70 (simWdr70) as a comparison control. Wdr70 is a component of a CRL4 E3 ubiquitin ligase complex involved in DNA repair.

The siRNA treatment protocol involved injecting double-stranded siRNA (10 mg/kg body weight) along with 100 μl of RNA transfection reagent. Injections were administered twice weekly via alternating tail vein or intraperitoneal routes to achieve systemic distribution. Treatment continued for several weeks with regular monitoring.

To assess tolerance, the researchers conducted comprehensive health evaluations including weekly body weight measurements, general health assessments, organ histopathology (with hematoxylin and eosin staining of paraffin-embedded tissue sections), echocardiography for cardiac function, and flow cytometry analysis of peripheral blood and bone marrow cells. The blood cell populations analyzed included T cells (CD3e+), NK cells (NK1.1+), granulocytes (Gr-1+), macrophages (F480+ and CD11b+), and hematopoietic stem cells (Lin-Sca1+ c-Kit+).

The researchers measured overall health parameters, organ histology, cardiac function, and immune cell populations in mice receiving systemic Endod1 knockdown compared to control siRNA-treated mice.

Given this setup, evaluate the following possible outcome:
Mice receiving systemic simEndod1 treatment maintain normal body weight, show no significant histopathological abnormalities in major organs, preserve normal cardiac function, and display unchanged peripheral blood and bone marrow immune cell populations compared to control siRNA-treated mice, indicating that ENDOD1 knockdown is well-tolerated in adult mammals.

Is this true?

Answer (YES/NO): YES